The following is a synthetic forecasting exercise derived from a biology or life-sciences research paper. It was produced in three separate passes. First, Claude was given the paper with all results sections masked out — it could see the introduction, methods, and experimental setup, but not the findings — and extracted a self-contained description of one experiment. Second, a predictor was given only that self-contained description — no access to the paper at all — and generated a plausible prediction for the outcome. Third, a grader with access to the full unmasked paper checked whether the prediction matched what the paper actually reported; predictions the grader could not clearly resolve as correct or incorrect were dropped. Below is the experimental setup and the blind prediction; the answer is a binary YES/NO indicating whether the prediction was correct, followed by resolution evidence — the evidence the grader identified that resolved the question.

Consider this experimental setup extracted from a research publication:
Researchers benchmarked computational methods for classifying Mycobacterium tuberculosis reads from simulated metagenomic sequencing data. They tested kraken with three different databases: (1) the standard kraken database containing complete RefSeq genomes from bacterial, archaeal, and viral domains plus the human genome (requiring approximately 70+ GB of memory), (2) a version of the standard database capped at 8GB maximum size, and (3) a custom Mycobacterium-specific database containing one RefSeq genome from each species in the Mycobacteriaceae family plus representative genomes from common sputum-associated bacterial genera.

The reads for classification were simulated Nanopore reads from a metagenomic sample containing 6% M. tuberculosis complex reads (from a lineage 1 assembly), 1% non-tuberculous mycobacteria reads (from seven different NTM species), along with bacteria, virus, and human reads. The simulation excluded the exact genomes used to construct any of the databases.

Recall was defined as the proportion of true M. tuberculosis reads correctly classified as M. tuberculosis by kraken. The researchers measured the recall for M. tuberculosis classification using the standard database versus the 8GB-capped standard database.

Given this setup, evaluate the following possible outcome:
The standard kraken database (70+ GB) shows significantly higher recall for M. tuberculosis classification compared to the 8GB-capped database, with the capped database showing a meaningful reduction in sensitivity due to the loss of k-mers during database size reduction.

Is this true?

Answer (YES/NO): NO